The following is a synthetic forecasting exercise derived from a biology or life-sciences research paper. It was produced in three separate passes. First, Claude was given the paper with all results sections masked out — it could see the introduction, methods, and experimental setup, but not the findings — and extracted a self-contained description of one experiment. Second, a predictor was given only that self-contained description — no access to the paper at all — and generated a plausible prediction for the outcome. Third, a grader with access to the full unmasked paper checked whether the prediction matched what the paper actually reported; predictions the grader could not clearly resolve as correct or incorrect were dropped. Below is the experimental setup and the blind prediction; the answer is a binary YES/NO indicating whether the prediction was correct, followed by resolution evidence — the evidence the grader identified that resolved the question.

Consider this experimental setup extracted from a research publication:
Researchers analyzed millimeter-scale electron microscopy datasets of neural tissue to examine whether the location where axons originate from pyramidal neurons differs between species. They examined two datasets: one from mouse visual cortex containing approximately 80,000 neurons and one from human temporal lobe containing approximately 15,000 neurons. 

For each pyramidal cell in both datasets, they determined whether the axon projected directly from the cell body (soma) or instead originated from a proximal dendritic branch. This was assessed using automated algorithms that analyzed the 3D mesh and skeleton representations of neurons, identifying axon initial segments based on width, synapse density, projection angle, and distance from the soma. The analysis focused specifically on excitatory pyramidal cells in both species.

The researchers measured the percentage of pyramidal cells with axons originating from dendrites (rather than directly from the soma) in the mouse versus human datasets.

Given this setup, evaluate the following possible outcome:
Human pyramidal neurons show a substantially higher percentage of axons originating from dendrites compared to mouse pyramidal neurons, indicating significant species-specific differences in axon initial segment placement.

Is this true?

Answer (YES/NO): NO